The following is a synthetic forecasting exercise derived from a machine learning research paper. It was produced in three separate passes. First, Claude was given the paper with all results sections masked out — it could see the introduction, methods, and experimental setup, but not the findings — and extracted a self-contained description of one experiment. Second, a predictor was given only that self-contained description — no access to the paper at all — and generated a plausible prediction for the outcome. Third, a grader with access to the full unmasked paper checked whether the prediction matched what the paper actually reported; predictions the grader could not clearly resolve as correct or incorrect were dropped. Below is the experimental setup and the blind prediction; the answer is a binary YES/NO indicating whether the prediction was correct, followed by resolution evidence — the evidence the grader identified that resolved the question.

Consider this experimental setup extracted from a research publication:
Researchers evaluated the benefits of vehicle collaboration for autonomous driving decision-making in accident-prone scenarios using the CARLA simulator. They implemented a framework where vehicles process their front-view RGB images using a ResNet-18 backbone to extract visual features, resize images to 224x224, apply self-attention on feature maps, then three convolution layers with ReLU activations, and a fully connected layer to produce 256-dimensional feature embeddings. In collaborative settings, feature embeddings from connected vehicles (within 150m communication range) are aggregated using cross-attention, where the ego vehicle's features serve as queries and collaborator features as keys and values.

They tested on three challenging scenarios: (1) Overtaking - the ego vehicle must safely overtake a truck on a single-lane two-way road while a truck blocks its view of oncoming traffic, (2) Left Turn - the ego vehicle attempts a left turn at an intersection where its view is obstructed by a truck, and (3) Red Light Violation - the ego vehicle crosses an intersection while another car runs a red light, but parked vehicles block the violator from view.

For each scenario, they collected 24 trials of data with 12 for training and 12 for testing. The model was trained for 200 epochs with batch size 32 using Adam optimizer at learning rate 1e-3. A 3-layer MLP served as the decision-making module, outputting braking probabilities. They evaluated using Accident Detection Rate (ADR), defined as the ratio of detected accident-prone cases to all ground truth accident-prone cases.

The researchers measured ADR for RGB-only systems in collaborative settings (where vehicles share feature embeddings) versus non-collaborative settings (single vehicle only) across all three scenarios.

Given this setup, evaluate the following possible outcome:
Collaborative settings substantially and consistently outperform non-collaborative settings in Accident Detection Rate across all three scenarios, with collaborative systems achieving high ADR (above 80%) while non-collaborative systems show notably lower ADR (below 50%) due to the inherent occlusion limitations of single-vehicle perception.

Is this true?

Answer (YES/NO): NO